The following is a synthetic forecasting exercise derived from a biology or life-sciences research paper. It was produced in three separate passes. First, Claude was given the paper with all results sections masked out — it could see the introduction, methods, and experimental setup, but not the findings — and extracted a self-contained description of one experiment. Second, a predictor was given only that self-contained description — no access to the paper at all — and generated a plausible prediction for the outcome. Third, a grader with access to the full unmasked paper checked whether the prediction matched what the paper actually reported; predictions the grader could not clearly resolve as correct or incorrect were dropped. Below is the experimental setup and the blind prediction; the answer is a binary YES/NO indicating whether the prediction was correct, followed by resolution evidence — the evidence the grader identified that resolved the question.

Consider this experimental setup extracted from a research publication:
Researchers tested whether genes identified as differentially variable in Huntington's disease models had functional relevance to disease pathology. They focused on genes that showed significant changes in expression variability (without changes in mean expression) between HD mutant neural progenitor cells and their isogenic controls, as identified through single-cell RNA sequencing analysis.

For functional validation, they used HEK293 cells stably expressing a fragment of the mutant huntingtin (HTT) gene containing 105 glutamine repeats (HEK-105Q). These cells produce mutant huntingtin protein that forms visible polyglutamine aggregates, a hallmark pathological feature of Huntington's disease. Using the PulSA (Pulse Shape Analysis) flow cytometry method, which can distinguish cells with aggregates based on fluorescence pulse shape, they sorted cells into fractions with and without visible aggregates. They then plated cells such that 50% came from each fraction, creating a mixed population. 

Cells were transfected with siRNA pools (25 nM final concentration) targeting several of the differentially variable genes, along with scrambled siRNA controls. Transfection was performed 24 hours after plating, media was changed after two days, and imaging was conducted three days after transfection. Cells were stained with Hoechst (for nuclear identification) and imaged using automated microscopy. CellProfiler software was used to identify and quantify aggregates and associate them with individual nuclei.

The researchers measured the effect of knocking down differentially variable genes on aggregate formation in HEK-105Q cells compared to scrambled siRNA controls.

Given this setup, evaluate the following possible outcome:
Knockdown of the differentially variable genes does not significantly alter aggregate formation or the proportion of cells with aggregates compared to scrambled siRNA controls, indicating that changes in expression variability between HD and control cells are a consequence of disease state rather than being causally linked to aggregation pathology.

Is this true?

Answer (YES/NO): NO